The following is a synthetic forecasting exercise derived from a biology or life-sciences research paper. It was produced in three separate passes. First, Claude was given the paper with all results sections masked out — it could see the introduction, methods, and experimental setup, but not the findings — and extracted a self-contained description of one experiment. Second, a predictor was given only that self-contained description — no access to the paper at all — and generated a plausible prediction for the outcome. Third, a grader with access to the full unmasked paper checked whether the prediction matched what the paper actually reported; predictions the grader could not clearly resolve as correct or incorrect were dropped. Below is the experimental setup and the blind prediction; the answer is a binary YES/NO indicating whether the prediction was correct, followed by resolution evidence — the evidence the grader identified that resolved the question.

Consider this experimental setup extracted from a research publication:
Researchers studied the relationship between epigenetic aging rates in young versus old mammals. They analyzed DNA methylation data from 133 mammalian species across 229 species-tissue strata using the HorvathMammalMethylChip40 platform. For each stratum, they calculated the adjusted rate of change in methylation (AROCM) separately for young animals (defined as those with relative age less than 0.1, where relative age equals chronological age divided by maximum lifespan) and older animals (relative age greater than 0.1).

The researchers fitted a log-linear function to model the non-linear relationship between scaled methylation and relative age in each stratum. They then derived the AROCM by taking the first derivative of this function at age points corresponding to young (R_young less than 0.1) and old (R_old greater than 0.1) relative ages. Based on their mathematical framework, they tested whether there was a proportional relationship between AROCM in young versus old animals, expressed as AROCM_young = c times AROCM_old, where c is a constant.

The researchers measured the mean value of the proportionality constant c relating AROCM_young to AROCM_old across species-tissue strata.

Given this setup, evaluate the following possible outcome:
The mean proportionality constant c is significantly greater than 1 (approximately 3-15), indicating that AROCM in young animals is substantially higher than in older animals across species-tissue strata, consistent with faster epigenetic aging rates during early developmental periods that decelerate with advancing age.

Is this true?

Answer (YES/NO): YES